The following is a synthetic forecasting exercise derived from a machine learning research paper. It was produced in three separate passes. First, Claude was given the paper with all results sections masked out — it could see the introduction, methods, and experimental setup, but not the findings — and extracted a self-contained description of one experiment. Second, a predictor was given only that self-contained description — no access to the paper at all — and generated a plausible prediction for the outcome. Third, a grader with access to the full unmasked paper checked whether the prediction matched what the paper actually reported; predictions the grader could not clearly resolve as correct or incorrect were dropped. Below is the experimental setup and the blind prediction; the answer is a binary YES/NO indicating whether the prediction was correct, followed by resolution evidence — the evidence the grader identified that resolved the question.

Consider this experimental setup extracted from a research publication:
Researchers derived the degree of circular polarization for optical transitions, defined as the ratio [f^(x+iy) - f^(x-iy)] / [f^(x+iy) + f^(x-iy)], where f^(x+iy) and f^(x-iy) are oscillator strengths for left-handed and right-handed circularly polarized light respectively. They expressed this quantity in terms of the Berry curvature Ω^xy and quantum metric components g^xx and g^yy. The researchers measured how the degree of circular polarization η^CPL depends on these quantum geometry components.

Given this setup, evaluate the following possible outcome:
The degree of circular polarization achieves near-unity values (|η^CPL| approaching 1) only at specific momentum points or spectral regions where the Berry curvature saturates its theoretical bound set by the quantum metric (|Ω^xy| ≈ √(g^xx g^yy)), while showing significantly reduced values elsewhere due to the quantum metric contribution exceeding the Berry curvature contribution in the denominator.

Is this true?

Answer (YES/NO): NO